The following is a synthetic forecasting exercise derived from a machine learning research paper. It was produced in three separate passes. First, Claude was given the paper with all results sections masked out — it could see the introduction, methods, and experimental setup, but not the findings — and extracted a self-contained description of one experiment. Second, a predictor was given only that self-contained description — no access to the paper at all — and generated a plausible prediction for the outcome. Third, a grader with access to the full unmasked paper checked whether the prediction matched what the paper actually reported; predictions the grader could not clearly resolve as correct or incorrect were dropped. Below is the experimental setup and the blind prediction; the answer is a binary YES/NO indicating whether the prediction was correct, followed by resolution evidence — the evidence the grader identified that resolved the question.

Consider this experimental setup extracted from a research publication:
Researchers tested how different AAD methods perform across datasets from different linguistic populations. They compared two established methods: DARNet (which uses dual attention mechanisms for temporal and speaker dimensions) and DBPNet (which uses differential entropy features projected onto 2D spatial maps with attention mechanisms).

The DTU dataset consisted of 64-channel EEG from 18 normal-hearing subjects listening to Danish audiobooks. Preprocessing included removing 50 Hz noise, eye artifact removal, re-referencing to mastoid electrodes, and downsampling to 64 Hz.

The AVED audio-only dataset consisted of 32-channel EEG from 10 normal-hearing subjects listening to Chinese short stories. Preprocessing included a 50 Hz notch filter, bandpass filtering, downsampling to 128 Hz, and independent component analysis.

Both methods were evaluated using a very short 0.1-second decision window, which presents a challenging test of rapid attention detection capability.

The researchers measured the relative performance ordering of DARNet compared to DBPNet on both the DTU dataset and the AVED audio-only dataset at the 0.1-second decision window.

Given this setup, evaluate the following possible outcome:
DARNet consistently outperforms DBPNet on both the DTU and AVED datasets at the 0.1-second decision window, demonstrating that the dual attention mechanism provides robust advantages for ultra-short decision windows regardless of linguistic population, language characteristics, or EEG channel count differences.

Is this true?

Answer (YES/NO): NO